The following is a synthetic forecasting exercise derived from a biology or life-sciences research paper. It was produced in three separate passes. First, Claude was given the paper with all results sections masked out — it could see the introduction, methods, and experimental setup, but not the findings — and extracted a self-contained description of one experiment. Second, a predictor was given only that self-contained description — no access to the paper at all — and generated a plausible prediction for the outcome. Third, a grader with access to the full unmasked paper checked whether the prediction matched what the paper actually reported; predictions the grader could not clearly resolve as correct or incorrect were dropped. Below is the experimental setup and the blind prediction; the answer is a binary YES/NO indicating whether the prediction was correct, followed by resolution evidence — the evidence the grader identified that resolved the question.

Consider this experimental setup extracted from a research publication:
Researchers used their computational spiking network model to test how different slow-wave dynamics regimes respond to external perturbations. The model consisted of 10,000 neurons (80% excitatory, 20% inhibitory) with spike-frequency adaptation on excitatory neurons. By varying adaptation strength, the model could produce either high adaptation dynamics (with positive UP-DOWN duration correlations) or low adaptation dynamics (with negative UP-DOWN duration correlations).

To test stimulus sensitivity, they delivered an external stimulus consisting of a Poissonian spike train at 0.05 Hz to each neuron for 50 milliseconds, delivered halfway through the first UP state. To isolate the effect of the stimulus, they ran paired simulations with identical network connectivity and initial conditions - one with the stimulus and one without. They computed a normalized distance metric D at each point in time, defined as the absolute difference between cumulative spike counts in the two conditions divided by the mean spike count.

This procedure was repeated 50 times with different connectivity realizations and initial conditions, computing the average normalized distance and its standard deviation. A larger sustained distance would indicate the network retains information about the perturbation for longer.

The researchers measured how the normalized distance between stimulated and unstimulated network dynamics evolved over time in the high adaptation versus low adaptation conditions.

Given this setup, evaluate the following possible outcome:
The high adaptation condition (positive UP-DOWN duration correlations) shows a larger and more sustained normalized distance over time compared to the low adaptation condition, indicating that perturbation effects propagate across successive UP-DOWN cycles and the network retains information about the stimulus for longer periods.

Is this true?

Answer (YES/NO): NO